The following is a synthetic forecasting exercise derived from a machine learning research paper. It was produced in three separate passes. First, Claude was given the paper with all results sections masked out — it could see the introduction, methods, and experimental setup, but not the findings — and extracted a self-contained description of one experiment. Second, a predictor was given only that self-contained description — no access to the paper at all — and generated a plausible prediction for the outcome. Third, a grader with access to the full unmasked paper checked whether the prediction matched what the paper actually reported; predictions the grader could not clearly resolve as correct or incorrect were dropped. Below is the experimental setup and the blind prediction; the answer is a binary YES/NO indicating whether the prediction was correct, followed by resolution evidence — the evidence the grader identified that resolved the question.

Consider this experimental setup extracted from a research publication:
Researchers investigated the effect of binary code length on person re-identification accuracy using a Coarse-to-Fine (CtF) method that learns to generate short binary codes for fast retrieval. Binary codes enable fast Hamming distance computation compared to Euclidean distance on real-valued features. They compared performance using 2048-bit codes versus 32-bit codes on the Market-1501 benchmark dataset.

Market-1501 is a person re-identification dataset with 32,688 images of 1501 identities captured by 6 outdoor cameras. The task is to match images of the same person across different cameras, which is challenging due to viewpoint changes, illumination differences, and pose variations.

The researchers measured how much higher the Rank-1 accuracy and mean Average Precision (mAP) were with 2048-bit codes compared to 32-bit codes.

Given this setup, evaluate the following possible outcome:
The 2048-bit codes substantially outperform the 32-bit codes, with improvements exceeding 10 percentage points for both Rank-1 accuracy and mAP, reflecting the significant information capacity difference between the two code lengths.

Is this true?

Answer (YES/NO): YES